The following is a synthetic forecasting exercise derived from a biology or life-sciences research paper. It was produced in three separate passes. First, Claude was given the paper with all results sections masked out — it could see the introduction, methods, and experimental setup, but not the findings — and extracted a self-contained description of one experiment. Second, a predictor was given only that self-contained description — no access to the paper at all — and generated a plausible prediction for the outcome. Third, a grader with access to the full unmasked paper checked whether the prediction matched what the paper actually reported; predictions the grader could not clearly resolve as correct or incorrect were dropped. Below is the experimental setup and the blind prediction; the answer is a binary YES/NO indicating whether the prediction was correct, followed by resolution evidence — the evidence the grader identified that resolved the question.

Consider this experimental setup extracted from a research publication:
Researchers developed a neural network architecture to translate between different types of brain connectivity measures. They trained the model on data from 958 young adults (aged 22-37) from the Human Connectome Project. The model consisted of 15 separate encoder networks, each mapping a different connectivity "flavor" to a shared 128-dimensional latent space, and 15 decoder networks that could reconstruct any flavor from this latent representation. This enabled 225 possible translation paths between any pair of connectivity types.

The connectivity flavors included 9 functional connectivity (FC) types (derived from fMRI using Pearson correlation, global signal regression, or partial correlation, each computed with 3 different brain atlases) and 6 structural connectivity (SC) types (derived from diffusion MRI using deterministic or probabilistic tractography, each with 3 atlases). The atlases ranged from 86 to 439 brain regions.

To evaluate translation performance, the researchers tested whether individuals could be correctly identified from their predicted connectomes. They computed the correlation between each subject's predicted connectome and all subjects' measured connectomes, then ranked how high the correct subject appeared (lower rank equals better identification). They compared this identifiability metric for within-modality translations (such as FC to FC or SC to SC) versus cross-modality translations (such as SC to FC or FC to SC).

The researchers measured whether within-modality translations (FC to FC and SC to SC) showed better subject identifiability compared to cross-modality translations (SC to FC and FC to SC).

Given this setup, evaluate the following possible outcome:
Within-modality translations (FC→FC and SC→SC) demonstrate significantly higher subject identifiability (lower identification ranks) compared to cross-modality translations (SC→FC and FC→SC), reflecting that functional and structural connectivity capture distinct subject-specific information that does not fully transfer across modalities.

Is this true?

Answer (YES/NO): YES